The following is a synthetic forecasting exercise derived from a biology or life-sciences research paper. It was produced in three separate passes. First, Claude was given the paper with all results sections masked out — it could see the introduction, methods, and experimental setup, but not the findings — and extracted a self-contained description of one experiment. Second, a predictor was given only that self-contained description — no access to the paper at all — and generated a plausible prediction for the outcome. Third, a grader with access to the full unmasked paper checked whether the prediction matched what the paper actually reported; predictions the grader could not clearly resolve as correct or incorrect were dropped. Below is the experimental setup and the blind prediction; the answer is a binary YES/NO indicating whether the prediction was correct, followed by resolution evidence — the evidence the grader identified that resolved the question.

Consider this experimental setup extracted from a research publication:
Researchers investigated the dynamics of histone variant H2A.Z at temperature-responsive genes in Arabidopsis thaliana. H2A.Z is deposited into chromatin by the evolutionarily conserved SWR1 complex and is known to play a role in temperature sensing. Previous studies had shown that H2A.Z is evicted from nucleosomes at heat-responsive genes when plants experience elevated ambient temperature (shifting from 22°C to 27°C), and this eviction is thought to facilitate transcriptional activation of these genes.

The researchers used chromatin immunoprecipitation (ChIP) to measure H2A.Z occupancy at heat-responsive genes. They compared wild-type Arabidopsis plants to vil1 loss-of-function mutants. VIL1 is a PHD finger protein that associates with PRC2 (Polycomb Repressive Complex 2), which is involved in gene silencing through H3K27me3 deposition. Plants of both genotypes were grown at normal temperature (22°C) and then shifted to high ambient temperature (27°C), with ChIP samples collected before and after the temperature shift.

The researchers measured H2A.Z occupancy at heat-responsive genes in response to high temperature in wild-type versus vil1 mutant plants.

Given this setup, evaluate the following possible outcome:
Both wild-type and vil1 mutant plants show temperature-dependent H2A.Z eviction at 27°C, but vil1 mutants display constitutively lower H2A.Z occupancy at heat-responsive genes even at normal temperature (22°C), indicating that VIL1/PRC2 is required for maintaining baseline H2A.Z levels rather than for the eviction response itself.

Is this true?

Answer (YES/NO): NO